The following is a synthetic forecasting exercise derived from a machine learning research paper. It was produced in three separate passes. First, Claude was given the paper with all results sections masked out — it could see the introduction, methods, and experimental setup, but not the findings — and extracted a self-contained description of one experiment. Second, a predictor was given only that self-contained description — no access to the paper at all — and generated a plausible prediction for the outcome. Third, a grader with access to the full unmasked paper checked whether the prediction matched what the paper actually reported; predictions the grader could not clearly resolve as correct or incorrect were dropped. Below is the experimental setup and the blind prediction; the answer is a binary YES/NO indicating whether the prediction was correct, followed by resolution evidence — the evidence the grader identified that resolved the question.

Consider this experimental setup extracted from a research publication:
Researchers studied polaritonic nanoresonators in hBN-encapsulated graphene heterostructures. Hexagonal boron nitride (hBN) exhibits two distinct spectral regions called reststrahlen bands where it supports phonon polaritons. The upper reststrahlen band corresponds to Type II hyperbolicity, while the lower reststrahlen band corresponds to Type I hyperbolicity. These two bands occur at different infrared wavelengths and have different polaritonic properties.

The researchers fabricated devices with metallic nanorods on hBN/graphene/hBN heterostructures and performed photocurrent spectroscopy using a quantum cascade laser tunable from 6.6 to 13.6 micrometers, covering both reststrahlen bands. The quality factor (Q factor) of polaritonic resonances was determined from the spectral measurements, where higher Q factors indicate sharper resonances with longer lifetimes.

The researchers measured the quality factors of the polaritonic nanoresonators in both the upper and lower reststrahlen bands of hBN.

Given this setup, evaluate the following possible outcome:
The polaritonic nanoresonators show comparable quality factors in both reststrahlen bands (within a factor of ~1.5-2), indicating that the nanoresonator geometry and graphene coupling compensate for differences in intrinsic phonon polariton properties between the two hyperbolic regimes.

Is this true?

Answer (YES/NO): NO